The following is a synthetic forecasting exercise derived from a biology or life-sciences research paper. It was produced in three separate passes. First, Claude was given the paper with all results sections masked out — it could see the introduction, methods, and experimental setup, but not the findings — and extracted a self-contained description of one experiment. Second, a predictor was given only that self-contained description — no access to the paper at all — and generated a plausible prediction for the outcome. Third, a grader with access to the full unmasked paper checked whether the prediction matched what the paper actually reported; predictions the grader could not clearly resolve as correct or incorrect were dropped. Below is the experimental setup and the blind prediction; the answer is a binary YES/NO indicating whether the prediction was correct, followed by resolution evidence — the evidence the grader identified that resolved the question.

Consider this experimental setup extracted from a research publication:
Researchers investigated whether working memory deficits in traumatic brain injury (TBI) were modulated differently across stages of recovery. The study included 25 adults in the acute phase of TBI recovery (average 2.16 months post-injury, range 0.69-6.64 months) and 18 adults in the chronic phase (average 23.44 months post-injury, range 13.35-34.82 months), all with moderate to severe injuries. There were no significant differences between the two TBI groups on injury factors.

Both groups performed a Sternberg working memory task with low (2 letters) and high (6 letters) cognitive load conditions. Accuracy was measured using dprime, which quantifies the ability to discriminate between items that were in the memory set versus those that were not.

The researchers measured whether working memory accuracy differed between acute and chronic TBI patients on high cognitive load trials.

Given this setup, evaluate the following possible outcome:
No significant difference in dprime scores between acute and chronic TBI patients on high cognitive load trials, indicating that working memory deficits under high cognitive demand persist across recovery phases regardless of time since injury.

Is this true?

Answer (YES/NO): YES